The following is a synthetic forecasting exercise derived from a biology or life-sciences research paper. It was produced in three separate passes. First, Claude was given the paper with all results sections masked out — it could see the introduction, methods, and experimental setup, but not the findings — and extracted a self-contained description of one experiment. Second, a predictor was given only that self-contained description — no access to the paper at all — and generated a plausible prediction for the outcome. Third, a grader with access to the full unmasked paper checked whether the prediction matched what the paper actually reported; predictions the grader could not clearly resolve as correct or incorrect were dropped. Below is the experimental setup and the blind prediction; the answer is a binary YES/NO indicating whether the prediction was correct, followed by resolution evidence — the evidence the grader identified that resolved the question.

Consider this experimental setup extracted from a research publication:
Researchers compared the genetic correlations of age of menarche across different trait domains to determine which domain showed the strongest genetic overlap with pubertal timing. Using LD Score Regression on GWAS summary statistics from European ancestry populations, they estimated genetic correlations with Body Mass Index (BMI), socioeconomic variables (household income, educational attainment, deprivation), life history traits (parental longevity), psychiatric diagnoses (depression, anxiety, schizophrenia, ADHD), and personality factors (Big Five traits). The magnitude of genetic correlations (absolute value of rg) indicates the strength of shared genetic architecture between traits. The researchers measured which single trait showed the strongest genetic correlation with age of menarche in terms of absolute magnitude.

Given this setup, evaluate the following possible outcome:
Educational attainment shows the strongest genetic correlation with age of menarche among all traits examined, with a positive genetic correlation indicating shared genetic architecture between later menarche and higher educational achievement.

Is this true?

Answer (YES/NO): NO